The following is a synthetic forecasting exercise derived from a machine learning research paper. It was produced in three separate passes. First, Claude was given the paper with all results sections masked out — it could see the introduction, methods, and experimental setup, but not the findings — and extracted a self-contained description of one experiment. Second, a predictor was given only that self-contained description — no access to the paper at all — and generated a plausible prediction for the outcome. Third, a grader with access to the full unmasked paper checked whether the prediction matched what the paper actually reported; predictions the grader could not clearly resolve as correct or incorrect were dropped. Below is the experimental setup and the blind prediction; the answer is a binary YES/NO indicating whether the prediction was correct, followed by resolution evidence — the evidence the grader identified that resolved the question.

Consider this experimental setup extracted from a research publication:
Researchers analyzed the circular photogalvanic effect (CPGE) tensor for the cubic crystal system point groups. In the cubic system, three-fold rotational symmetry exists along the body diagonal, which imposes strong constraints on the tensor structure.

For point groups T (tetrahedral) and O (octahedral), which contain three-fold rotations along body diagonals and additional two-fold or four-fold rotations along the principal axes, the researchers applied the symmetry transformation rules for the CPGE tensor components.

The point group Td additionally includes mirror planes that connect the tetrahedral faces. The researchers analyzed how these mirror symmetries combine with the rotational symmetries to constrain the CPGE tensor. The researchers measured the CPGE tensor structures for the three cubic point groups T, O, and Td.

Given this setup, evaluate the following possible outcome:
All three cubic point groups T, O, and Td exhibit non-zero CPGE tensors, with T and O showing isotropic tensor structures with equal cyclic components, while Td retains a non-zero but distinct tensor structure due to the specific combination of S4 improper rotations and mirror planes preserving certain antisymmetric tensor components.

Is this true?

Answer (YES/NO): NO